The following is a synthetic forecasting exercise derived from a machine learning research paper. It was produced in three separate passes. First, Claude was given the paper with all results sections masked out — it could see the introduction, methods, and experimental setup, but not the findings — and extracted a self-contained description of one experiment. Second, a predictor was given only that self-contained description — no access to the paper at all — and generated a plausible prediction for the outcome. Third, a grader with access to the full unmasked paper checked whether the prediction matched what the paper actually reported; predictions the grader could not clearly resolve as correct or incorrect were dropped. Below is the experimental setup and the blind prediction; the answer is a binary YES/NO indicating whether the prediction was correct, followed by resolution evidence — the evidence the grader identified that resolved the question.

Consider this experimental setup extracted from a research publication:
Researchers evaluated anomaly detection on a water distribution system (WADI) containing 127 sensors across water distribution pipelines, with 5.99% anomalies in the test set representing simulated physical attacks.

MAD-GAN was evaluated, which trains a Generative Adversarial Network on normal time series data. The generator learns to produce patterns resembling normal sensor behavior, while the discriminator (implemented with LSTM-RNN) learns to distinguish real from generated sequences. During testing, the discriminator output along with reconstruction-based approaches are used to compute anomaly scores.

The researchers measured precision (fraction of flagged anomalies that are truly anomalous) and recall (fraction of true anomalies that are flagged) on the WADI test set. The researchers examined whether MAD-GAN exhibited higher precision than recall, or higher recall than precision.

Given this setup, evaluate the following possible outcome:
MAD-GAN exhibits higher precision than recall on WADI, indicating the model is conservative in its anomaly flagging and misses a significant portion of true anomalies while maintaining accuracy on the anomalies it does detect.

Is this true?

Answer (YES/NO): YES